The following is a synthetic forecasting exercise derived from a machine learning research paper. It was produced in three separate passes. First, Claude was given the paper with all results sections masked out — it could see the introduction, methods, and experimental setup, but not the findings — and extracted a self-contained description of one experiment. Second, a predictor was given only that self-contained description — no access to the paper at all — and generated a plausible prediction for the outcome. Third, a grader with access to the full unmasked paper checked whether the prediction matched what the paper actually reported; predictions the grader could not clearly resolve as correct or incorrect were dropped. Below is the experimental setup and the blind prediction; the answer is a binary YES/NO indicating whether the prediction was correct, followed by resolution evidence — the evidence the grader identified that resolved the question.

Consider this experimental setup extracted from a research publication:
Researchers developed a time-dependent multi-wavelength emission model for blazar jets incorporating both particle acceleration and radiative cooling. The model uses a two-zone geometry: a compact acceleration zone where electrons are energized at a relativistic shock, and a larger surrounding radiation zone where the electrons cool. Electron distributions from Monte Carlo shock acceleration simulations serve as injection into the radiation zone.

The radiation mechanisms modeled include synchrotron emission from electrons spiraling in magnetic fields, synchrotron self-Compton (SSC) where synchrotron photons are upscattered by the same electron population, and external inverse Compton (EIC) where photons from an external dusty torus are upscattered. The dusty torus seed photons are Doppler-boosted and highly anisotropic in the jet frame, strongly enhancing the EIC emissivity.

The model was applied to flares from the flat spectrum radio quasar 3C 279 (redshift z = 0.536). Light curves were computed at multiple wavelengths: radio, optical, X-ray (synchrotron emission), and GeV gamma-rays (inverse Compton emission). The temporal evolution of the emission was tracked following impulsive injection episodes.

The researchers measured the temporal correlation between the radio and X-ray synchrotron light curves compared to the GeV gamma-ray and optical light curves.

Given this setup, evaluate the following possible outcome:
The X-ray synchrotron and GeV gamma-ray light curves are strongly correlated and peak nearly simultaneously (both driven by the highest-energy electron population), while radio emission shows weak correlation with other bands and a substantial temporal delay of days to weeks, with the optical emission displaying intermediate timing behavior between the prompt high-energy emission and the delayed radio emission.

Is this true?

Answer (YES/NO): NO